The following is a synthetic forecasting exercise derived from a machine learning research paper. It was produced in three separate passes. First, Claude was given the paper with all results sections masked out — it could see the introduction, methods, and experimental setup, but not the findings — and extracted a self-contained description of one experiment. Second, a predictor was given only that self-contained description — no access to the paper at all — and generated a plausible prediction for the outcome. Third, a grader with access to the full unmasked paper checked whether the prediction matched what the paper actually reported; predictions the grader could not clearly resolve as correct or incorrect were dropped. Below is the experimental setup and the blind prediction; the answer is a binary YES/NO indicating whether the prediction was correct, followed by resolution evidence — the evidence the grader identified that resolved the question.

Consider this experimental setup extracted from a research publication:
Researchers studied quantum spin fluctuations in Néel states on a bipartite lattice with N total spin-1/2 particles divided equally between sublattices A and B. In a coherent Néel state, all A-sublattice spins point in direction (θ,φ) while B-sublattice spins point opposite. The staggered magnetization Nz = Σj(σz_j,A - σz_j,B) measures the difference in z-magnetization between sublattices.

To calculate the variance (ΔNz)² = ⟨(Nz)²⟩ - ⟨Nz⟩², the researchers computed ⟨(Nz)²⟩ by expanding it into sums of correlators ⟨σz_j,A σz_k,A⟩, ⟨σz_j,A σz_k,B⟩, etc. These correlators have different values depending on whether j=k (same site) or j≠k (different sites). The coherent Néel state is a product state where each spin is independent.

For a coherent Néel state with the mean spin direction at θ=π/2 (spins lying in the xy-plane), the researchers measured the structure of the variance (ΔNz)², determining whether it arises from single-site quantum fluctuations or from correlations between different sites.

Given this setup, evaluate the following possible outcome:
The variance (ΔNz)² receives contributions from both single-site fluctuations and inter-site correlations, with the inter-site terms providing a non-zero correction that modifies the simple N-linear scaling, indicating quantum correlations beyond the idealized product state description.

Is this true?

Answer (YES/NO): NO